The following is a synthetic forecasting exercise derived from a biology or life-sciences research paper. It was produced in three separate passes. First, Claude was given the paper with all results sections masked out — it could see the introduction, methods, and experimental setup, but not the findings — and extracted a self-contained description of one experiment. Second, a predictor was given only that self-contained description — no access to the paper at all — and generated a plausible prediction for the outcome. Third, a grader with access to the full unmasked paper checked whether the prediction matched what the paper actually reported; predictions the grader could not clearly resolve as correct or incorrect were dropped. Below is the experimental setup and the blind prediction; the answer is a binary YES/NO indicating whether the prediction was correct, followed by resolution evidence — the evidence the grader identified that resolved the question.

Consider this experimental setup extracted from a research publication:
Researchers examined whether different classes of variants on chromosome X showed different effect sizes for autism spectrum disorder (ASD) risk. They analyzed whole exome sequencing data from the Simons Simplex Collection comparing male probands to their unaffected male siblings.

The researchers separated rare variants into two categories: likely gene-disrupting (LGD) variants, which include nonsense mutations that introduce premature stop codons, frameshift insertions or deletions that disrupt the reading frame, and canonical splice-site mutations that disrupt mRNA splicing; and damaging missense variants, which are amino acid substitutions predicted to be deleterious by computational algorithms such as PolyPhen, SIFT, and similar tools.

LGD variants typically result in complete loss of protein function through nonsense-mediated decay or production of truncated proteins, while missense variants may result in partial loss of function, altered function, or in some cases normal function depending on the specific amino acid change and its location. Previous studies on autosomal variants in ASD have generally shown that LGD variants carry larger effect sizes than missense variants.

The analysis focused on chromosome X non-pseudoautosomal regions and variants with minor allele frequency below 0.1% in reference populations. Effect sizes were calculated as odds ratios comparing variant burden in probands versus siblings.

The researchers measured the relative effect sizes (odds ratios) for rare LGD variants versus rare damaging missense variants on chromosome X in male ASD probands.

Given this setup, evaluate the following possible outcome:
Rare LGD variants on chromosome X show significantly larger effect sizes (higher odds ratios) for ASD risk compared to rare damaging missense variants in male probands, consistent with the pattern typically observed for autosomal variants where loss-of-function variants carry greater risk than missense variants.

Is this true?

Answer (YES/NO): YES